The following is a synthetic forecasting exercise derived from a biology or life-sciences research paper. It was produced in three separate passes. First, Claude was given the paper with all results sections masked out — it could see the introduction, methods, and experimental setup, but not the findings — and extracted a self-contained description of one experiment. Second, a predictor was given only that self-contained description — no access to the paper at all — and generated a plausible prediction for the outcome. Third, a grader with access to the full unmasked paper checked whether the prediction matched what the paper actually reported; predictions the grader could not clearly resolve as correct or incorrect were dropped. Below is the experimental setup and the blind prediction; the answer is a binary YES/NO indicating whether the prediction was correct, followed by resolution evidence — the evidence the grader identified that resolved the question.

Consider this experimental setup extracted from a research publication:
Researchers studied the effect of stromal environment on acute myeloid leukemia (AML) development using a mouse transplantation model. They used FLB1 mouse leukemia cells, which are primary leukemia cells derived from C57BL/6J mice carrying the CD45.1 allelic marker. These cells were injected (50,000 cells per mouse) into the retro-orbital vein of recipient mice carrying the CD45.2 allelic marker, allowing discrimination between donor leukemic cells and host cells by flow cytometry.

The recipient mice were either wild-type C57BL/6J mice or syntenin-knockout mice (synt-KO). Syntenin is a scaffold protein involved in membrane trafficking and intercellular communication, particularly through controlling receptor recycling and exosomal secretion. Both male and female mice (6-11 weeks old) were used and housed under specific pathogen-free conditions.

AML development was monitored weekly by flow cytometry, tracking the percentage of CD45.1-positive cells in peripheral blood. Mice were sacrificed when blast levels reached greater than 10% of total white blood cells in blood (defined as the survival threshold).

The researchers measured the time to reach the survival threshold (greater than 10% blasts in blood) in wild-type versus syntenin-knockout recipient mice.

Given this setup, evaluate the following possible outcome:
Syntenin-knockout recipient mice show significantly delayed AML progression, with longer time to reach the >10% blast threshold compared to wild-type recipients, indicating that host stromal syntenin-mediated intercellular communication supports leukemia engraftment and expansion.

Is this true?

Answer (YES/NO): NO